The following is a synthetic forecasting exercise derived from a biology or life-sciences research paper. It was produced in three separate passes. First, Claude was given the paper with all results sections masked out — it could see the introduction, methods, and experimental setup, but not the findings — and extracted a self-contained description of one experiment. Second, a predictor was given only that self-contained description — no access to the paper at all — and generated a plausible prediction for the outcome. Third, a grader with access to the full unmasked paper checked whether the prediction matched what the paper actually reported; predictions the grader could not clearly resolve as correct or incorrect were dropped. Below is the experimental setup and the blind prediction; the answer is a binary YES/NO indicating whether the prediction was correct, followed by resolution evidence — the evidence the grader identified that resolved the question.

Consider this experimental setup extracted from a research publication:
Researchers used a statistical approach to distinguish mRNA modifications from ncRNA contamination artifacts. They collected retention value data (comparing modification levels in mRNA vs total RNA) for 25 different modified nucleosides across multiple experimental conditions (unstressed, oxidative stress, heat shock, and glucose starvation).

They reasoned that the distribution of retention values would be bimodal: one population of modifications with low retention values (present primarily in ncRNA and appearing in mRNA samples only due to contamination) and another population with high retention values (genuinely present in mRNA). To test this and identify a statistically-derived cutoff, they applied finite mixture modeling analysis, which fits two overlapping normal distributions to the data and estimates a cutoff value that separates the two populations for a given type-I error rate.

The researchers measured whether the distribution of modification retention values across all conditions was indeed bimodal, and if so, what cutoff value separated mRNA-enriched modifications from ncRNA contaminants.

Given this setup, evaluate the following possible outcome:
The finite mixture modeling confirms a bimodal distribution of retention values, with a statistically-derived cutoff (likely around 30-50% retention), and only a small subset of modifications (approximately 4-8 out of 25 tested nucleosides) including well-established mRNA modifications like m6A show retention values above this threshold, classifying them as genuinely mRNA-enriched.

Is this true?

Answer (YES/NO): NO